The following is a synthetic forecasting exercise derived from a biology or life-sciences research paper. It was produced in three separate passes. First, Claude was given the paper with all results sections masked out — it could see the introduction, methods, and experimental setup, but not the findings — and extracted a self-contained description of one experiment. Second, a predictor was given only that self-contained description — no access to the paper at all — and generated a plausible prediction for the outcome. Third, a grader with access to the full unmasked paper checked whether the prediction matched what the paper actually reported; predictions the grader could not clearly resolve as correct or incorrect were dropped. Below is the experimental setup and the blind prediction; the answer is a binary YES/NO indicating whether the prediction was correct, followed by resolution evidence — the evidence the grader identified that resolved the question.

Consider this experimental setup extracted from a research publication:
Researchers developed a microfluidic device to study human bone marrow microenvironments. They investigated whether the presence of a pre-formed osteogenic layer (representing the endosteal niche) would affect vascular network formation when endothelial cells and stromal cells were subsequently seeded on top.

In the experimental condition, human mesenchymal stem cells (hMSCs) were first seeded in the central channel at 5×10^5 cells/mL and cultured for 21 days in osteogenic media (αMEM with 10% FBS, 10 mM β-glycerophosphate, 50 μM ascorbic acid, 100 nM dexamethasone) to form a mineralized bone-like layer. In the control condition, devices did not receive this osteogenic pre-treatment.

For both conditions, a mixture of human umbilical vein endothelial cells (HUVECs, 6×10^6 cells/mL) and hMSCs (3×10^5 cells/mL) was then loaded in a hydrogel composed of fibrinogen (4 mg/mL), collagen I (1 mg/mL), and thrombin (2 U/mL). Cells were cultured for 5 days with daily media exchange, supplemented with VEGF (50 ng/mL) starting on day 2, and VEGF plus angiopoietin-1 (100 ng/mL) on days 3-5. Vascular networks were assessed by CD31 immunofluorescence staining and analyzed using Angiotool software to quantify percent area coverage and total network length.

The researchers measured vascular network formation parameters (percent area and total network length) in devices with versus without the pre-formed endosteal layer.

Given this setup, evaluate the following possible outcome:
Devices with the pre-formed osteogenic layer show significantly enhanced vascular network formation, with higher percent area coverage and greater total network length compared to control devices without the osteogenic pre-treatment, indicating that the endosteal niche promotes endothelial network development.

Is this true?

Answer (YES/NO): NO